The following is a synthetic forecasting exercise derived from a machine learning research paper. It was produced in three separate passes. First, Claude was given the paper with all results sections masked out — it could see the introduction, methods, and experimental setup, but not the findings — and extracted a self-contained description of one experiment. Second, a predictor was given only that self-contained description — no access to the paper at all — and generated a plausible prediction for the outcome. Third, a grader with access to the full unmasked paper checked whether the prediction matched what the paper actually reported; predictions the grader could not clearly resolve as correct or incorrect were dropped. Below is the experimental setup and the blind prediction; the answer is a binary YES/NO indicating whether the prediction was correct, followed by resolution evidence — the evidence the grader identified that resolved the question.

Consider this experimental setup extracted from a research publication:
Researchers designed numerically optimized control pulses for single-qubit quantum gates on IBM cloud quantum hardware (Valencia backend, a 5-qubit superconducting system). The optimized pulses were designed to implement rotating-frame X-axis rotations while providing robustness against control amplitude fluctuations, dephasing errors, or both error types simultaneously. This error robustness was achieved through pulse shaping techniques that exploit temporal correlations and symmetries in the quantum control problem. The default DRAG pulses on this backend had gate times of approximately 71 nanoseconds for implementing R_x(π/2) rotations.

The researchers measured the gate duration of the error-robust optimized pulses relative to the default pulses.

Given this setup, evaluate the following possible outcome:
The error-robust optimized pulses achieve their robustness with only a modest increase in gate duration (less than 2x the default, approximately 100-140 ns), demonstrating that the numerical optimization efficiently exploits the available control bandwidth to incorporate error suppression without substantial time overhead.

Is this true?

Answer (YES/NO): NO